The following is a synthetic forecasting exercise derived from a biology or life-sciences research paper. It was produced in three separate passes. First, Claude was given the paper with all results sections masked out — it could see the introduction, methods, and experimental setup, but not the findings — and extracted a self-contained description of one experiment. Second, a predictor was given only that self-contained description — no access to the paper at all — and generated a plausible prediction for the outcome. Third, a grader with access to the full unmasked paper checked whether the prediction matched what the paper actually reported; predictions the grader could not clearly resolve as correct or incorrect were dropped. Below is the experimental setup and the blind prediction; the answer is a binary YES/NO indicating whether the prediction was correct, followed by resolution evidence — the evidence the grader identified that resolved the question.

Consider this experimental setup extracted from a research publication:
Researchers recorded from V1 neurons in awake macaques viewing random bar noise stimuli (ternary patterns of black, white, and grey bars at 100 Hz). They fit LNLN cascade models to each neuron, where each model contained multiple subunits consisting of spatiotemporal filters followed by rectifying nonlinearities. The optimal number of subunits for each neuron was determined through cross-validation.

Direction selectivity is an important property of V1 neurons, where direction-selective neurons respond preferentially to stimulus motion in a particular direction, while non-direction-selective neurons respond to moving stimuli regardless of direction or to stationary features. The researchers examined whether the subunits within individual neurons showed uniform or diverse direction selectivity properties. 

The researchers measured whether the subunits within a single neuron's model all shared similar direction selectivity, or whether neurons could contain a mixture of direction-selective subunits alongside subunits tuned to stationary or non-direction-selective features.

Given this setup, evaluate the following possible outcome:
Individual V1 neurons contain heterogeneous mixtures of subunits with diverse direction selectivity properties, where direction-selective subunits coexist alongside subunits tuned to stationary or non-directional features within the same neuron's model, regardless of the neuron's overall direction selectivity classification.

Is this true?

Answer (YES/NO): YES